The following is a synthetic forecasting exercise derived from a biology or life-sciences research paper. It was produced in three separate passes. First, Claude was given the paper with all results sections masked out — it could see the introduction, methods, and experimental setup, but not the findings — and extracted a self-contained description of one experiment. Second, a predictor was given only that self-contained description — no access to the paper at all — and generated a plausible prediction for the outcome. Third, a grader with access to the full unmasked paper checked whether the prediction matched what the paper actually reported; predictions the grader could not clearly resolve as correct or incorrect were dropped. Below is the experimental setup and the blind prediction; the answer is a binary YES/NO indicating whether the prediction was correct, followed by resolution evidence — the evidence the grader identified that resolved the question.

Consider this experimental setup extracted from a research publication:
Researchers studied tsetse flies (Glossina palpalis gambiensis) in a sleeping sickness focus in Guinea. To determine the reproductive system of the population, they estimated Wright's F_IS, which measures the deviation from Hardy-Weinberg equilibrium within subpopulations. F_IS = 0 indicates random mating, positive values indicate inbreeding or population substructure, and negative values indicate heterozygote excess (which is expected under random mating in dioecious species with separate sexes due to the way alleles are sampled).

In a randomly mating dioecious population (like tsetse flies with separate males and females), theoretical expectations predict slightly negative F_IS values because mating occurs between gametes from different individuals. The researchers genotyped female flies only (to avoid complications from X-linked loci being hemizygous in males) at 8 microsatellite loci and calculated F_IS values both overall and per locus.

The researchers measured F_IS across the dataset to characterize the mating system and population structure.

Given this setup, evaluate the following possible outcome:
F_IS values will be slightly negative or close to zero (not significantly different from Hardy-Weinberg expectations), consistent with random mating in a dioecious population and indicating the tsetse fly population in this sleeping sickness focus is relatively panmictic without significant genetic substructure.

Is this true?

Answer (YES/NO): NO